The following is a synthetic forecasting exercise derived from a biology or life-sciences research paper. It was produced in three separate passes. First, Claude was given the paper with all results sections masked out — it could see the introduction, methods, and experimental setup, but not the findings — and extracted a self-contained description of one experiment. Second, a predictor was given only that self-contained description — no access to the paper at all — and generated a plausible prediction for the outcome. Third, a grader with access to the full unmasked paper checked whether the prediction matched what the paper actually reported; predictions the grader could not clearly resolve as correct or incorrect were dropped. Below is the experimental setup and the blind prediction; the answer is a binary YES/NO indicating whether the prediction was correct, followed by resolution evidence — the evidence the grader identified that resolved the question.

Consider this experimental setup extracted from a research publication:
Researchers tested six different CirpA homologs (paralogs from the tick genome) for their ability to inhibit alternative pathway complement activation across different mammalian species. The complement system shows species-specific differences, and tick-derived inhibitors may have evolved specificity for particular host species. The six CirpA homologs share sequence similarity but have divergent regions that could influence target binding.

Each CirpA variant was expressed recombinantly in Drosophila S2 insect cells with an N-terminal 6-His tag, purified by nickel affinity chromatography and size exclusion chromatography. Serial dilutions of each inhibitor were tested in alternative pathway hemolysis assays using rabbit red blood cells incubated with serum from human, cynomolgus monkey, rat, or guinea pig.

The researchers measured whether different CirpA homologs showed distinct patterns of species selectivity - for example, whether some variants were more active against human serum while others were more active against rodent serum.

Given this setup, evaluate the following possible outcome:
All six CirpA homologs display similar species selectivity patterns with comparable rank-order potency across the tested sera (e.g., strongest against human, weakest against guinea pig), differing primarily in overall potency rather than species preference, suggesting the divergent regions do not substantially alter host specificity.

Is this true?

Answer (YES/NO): NO